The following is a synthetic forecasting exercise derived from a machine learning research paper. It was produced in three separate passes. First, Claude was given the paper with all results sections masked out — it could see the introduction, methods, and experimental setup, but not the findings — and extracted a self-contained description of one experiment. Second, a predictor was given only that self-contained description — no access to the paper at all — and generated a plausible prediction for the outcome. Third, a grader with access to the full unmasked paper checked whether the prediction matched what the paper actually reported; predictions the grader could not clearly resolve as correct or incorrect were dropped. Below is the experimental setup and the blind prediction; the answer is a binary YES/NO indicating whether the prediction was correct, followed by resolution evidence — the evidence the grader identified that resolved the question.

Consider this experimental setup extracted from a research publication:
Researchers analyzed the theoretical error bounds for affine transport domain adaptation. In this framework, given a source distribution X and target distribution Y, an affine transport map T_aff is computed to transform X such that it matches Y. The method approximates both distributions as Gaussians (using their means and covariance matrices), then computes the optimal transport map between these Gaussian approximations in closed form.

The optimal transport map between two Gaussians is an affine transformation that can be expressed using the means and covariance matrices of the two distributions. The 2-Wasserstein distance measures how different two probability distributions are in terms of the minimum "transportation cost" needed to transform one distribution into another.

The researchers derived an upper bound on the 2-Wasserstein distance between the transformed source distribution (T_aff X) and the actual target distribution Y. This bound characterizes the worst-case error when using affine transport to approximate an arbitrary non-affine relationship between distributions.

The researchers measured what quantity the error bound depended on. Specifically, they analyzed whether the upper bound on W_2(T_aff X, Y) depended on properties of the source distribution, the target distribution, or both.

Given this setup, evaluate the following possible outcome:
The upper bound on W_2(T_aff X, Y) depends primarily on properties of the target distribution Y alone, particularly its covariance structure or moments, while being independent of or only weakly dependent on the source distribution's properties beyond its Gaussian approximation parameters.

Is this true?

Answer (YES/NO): YES